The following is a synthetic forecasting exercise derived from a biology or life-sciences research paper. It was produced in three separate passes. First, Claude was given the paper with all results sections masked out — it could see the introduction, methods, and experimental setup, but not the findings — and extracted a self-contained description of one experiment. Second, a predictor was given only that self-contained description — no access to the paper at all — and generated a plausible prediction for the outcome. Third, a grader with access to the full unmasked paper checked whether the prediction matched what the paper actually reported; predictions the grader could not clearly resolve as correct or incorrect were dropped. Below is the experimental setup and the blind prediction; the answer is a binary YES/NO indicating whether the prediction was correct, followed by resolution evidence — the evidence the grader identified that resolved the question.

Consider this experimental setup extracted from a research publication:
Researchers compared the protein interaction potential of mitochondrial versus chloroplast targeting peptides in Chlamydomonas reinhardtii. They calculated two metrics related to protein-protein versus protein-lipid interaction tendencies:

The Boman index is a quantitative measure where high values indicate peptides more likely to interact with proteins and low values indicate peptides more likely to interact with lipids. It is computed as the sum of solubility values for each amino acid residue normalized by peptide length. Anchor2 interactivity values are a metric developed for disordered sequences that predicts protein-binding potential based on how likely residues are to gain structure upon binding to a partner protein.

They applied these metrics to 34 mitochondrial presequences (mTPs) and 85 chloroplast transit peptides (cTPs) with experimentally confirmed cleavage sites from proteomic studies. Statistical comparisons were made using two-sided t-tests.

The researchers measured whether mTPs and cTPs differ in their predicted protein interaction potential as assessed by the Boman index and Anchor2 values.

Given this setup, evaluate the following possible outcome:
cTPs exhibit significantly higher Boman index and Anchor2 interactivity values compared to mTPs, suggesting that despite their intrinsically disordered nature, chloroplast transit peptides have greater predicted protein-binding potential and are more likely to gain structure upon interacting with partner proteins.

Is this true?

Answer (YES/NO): YES